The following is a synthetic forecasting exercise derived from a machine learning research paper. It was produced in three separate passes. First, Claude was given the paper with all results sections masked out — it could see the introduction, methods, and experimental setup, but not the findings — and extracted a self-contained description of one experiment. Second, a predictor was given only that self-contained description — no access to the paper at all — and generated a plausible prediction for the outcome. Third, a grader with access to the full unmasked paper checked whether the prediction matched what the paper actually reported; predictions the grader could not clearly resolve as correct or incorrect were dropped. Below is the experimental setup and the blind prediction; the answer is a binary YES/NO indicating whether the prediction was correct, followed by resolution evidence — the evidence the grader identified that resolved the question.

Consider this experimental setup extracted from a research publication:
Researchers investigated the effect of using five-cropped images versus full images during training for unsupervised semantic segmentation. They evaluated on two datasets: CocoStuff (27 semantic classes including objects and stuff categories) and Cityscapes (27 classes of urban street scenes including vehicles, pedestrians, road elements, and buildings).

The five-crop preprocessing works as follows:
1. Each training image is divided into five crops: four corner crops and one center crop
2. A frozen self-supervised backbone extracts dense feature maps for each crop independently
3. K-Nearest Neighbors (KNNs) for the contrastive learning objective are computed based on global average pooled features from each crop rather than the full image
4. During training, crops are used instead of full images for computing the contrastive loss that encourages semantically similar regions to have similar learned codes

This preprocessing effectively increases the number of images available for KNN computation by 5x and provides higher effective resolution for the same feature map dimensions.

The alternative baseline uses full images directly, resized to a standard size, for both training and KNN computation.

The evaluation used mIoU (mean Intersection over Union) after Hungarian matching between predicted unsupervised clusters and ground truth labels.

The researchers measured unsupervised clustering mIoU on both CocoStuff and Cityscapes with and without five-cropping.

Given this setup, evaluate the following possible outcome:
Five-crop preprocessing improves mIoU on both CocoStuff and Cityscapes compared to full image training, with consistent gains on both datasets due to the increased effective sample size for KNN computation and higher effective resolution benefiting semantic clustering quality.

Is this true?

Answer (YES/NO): YES